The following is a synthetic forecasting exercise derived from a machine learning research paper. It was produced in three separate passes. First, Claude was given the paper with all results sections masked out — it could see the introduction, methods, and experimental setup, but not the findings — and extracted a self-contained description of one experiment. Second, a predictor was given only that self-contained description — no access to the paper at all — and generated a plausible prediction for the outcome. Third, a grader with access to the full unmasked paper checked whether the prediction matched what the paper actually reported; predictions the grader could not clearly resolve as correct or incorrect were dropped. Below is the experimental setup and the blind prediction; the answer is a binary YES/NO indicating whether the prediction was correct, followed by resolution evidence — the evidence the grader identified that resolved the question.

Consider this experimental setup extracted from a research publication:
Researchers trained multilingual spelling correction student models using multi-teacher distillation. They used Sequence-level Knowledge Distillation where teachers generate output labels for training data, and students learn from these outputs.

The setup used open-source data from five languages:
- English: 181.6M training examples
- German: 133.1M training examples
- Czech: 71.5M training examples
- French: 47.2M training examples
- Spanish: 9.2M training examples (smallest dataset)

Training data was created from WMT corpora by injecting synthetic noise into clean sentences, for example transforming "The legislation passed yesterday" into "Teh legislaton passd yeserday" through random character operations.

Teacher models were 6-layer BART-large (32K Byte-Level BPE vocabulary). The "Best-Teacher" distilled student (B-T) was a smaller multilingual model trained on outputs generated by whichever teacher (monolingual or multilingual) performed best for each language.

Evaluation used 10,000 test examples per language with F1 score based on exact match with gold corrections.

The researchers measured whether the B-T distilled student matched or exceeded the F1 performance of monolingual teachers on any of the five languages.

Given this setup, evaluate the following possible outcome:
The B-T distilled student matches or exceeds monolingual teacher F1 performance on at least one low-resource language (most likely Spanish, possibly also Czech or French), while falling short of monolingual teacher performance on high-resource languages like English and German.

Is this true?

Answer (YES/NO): YES